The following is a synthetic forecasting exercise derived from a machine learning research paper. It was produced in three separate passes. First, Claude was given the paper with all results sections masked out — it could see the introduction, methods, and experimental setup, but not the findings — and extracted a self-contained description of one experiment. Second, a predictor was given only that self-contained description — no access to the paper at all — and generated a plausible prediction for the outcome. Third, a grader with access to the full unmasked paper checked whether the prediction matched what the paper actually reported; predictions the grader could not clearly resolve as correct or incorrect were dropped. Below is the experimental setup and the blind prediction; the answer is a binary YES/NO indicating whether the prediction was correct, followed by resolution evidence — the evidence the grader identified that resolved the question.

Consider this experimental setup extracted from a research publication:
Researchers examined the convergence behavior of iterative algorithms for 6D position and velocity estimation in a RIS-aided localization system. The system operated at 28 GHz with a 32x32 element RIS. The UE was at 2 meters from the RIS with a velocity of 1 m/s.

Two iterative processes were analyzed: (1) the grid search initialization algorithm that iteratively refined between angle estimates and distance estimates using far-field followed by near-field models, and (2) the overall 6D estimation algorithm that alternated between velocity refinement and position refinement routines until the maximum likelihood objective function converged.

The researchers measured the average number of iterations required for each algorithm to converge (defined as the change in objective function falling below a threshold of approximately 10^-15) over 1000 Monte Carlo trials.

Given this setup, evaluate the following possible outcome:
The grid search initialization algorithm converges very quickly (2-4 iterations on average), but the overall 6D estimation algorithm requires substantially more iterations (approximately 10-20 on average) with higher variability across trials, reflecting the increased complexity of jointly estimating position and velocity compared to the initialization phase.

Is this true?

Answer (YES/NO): YES